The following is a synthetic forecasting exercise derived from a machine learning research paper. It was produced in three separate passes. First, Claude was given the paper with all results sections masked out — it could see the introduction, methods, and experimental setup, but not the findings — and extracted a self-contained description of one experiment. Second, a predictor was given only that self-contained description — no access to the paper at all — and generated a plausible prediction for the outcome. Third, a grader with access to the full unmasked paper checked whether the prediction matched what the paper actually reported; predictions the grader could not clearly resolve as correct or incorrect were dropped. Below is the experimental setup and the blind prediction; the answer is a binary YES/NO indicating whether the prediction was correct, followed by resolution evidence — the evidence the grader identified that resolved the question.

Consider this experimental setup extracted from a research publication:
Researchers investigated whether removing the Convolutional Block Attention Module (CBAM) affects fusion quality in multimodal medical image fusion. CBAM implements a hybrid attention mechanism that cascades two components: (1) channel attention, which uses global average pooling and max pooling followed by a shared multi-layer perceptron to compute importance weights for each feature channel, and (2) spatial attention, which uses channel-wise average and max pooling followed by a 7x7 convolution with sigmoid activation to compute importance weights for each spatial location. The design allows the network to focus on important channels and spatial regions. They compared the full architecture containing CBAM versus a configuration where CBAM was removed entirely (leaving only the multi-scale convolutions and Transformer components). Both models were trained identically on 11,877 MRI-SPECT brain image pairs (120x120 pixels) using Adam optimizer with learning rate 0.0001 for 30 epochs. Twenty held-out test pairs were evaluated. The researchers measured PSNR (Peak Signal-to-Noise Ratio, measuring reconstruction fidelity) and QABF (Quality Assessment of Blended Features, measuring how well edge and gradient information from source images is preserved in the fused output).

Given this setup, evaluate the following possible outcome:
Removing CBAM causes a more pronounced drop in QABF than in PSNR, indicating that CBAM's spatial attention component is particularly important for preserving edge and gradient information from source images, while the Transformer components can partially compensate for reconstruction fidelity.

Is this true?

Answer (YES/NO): NO